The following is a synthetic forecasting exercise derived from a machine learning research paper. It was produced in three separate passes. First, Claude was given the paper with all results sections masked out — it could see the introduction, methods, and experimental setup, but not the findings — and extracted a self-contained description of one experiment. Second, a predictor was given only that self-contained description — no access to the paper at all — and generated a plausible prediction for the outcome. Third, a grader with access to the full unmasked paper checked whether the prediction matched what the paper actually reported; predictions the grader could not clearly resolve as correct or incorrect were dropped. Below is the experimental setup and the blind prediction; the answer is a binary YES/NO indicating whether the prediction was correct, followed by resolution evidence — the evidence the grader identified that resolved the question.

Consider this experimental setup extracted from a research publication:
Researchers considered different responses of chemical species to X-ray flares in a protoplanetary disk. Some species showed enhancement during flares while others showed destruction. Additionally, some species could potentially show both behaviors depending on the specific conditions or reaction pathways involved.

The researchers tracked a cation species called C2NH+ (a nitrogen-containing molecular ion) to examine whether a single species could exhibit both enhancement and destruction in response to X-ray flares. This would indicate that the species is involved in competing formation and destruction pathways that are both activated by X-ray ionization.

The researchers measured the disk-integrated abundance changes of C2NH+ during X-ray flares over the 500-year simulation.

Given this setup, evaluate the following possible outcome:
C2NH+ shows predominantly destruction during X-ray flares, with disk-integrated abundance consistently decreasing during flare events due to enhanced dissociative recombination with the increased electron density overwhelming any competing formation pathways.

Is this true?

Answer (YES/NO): NO